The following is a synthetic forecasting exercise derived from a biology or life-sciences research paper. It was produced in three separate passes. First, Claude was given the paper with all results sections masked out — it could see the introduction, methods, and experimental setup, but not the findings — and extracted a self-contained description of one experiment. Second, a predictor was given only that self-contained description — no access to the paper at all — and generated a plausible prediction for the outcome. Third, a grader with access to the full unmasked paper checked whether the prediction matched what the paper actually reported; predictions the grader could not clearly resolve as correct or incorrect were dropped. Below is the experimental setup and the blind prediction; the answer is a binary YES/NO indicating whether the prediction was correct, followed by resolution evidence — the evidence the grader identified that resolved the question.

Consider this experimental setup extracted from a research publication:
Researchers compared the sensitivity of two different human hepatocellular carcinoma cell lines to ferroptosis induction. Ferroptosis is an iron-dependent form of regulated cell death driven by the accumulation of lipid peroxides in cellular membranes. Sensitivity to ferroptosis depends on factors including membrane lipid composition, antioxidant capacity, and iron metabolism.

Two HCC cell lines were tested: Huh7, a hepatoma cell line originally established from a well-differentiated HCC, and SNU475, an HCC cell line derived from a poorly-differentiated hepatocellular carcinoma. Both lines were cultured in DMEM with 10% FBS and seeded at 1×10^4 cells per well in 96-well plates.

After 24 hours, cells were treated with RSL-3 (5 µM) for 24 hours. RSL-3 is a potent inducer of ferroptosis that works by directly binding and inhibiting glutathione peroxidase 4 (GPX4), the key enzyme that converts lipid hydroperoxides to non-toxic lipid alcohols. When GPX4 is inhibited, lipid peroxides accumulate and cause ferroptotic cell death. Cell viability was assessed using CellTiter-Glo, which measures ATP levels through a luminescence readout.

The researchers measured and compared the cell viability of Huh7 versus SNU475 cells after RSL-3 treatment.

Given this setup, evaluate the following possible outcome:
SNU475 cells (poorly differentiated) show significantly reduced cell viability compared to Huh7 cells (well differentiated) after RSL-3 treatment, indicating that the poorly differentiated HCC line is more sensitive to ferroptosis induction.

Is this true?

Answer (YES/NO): NO